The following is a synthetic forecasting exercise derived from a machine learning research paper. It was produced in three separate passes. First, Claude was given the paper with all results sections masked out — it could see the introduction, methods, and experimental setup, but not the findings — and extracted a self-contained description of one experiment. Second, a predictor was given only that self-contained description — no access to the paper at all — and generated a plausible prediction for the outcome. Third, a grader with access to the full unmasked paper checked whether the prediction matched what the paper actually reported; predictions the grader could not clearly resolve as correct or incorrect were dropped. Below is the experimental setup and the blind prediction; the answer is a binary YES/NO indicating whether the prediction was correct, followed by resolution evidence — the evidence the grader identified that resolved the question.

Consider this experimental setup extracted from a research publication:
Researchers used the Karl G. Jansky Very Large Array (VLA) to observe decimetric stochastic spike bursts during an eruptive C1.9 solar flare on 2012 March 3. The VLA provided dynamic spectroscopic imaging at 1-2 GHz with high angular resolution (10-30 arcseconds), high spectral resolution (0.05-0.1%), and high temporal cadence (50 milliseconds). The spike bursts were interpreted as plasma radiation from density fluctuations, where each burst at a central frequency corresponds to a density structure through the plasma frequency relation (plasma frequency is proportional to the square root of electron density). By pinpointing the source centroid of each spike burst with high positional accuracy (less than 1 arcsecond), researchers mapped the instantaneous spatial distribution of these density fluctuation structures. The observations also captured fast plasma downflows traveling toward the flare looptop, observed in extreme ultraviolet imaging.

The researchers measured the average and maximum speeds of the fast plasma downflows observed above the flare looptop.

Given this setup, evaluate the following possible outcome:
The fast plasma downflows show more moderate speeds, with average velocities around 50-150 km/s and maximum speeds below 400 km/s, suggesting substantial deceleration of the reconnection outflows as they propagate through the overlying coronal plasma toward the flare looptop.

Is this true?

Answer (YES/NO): NO